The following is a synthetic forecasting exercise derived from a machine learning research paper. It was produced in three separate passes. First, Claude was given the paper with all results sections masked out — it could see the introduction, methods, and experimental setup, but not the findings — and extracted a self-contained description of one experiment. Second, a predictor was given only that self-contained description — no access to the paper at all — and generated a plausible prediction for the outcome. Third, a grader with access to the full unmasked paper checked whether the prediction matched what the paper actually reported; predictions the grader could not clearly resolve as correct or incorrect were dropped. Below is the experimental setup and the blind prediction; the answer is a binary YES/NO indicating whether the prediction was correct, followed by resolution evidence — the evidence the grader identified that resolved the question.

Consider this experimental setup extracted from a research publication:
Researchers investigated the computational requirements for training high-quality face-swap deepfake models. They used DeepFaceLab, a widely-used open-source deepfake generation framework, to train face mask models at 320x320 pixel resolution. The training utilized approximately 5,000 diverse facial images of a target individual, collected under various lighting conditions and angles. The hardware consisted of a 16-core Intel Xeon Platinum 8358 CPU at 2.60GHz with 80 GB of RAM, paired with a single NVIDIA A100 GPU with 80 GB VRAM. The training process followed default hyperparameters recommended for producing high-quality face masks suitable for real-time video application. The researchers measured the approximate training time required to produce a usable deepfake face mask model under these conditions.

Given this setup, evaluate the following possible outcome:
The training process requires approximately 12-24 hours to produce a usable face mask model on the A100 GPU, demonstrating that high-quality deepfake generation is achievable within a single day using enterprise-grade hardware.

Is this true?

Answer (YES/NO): NO